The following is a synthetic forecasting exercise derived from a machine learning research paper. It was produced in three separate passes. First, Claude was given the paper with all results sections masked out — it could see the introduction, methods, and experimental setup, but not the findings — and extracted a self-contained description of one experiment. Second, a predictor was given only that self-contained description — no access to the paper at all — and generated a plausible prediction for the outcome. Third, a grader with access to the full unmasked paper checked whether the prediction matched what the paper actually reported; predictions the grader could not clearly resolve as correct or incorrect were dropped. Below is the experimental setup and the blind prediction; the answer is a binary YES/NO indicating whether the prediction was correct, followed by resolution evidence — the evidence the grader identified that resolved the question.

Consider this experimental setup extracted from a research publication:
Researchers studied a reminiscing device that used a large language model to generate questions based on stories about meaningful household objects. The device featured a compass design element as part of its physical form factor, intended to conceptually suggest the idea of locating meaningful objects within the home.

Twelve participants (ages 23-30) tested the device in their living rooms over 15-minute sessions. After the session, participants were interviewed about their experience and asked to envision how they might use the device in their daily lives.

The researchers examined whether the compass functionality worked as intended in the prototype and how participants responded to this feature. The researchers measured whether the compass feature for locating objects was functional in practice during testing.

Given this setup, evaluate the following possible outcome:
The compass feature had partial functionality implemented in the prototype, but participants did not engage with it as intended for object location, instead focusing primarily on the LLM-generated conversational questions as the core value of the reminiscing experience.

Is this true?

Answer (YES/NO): NO